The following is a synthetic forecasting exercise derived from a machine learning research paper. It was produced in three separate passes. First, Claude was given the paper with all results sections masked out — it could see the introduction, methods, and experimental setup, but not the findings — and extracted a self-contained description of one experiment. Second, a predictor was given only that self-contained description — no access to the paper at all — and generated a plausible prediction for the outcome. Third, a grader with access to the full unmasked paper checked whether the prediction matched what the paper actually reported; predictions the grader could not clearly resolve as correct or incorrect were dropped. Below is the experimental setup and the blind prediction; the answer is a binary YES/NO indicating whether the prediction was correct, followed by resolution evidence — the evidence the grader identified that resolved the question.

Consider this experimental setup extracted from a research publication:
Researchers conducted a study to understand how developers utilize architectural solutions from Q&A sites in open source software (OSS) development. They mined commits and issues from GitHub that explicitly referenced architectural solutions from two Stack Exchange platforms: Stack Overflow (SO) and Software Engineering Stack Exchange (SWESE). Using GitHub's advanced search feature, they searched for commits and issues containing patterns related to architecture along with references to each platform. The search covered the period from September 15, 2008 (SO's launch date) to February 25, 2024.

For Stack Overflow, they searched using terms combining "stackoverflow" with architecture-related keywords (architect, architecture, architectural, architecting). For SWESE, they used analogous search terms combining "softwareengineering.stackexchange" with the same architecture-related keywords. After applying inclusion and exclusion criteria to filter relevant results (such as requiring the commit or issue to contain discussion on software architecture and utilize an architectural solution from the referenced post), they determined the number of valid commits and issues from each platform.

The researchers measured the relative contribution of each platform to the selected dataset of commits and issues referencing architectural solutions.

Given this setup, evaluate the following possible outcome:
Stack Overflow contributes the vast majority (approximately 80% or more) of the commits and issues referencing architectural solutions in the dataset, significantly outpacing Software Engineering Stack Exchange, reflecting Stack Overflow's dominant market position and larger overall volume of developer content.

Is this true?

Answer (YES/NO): YES